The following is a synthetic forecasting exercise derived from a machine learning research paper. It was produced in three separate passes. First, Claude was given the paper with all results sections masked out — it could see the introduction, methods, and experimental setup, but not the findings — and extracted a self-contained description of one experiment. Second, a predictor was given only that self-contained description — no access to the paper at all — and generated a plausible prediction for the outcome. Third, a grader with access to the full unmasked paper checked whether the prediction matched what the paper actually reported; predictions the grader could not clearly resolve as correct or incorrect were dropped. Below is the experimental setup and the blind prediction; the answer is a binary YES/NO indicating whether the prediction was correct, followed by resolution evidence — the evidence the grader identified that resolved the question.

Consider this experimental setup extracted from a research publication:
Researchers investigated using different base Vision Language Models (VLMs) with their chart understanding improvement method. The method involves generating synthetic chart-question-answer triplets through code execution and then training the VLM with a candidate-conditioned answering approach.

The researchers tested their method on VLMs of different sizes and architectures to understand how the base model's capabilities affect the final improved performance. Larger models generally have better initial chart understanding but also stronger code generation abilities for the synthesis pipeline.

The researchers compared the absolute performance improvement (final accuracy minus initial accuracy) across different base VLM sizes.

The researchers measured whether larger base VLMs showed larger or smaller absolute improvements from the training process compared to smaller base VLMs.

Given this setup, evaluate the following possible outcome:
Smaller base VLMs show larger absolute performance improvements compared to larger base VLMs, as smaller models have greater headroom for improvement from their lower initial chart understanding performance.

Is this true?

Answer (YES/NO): YES